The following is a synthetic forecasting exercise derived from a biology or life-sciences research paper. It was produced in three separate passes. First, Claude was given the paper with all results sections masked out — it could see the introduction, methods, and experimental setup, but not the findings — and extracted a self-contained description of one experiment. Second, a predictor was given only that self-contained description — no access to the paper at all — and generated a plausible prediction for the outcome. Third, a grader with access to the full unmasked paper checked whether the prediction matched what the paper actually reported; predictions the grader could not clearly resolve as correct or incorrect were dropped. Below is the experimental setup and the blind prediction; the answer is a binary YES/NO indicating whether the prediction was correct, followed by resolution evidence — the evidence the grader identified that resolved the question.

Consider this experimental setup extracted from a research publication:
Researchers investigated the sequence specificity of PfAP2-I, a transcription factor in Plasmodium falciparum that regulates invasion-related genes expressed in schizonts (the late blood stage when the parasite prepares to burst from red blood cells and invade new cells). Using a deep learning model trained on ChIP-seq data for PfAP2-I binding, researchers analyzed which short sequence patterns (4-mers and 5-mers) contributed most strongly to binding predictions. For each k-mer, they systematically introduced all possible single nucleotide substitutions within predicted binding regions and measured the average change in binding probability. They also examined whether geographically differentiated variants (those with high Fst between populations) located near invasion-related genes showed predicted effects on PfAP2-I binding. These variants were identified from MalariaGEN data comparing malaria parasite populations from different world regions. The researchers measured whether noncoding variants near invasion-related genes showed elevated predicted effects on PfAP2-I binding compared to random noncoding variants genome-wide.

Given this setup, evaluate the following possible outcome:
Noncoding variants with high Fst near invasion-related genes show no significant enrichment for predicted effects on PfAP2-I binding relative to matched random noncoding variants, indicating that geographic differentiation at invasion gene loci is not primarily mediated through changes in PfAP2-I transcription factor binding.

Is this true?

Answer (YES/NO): NO